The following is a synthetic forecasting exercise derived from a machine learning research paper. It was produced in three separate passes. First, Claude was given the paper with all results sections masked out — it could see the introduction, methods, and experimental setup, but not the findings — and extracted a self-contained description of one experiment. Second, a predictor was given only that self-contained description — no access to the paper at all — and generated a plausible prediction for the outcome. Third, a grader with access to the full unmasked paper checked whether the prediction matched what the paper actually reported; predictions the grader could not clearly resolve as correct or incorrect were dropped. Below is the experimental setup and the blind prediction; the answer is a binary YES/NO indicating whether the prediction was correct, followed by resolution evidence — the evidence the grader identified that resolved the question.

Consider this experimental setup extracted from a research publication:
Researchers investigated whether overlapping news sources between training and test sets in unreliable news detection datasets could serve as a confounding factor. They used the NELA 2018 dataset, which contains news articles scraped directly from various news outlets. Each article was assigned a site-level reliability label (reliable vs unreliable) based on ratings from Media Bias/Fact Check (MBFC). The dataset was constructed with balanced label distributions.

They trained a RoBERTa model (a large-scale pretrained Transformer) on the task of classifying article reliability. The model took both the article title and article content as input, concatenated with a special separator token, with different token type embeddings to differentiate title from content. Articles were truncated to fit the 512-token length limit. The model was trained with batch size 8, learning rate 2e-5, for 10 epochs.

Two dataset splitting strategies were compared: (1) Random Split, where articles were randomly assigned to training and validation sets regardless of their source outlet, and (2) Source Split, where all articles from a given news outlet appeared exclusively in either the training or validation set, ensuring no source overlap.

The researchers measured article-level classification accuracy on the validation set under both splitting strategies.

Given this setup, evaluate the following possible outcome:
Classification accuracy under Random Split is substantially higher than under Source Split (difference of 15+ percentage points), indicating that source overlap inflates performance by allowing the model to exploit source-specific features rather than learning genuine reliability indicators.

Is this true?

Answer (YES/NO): YES